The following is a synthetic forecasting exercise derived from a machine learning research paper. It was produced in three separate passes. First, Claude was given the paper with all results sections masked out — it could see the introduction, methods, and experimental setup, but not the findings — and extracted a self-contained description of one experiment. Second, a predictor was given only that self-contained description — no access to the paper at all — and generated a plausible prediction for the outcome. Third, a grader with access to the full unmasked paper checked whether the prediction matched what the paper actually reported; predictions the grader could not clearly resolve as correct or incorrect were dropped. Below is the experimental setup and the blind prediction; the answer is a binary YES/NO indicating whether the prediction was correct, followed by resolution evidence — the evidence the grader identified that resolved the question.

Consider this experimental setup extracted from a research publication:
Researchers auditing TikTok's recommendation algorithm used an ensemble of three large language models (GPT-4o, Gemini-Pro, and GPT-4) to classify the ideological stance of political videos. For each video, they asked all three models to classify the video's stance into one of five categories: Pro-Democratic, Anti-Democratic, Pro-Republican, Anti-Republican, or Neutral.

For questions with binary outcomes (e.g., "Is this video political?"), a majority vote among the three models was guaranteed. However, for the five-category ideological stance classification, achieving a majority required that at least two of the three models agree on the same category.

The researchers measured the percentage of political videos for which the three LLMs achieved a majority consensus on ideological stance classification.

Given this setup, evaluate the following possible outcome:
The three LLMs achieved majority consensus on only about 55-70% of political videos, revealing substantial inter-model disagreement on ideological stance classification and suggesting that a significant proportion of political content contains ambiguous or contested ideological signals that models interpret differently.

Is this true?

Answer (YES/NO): NO